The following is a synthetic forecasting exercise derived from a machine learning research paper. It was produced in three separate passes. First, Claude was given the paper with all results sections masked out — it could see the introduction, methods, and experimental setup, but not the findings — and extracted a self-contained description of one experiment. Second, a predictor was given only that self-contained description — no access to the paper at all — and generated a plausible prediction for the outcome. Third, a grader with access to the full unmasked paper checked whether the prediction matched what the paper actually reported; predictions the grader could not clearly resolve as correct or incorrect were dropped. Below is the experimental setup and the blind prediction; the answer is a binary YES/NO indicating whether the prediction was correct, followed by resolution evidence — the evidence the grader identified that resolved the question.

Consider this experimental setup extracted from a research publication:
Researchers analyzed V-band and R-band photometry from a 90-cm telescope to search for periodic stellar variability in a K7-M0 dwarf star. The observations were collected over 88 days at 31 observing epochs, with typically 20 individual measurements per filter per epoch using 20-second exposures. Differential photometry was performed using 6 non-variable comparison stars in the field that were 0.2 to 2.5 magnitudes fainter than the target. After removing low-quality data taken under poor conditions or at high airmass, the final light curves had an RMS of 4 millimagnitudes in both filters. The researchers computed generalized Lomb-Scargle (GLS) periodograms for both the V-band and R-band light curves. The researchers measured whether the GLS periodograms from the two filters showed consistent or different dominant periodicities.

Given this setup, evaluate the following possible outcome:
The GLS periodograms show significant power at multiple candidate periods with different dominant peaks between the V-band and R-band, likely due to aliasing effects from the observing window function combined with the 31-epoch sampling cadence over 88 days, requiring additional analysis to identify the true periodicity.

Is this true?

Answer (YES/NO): NO